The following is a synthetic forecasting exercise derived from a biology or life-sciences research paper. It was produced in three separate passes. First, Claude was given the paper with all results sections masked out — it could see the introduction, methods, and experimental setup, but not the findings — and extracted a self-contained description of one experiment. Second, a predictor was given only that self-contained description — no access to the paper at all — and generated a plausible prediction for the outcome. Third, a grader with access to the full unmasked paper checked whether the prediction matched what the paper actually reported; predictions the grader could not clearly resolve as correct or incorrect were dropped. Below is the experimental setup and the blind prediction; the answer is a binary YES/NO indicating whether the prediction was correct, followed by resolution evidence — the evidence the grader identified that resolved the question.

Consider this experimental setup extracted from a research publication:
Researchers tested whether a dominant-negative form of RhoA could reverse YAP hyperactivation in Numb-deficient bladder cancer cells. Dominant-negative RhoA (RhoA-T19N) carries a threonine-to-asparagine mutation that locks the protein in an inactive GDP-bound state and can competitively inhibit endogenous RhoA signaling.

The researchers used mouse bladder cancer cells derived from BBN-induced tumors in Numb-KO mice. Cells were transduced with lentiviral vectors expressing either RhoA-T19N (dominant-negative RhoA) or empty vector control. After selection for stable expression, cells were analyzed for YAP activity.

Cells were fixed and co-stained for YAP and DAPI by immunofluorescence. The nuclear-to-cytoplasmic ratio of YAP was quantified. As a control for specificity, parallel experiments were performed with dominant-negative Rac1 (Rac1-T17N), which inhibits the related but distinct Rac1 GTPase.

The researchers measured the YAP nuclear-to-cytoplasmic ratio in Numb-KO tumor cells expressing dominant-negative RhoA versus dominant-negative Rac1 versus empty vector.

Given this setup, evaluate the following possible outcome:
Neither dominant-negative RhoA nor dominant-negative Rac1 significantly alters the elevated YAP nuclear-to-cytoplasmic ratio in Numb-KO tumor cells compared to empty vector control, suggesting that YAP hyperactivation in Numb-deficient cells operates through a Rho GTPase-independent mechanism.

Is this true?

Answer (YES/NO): NO